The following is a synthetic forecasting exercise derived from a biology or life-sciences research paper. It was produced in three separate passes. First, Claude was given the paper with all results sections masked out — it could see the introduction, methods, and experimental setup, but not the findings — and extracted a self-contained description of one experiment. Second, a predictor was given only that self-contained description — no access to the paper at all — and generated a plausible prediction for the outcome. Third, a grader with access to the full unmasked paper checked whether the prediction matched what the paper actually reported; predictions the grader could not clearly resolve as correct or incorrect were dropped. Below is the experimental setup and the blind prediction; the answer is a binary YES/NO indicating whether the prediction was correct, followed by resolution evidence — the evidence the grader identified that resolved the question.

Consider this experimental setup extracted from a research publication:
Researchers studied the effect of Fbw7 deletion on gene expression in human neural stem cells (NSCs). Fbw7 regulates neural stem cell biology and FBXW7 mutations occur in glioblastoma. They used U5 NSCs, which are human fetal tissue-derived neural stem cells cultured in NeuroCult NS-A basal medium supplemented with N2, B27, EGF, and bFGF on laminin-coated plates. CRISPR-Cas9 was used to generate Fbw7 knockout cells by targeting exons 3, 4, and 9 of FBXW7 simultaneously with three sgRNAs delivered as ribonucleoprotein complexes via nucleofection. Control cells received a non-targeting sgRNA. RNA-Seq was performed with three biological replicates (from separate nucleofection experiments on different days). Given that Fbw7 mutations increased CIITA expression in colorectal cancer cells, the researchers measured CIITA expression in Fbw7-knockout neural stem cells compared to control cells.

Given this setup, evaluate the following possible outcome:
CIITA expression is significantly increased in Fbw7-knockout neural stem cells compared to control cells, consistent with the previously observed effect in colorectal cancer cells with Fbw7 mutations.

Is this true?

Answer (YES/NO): YES